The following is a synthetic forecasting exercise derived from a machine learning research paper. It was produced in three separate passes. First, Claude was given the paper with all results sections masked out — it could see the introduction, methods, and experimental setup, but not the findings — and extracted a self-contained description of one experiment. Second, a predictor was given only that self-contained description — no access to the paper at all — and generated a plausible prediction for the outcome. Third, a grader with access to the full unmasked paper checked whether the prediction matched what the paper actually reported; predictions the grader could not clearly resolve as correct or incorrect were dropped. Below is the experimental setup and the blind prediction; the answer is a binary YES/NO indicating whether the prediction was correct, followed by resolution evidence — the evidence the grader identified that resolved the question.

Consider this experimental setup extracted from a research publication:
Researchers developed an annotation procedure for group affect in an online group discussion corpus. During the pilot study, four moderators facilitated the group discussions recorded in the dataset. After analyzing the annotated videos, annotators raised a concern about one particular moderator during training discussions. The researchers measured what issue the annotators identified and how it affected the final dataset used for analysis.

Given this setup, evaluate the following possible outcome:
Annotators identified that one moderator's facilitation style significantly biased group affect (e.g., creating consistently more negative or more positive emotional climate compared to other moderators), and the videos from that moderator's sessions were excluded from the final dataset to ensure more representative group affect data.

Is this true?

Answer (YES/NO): NO